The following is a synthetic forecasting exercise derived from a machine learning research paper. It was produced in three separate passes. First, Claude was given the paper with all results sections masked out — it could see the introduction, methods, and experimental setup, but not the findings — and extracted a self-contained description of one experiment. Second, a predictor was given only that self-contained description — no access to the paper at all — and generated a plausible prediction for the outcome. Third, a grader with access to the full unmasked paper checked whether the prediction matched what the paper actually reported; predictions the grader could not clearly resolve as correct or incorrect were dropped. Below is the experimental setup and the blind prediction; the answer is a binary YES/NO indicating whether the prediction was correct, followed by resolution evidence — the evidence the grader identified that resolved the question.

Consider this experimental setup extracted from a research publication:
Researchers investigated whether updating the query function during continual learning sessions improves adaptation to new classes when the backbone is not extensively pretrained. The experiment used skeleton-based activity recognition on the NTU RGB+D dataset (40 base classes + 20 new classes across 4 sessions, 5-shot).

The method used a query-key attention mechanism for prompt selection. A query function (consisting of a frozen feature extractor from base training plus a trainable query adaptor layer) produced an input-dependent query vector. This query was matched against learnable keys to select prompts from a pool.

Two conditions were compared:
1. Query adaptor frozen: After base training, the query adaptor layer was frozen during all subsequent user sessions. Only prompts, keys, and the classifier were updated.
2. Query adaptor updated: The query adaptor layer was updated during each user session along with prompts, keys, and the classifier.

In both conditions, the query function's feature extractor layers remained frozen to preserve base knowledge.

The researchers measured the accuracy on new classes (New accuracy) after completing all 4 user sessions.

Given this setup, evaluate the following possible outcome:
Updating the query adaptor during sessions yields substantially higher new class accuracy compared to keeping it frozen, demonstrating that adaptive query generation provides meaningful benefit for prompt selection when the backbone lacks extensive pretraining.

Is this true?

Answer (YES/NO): YES